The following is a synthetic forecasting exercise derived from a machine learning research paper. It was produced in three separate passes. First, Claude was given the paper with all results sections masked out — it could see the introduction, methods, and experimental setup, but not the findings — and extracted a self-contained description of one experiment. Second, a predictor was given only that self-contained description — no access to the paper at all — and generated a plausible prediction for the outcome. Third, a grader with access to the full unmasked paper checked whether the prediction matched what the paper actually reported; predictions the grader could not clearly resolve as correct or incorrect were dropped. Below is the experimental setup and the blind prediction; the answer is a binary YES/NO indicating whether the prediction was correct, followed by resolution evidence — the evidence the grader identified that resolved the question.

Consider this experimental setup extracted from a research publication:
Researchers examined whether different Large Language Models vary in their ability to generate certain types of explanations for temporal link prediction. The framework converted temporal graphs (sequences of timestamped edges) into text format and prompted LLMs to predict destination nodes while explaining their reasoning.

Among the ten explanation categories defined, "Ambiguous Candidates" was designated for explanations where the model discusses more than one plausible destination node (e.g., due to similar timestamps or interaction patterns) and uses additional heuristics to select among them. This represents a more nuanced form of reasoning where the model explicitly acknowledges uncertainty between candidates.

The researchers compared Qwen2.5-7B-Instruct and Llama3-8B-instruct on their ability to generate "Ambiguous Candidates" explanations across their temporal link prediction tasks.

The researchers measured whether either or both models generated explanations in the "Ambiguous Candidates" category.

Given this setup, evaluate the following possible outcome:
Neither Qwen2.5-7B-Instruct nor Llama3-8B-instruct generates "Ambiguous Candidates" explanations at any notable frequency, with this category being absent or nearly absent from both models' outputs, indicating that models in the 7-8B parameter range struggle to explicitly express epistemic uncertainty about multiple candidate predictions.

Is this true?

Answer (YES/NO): YES